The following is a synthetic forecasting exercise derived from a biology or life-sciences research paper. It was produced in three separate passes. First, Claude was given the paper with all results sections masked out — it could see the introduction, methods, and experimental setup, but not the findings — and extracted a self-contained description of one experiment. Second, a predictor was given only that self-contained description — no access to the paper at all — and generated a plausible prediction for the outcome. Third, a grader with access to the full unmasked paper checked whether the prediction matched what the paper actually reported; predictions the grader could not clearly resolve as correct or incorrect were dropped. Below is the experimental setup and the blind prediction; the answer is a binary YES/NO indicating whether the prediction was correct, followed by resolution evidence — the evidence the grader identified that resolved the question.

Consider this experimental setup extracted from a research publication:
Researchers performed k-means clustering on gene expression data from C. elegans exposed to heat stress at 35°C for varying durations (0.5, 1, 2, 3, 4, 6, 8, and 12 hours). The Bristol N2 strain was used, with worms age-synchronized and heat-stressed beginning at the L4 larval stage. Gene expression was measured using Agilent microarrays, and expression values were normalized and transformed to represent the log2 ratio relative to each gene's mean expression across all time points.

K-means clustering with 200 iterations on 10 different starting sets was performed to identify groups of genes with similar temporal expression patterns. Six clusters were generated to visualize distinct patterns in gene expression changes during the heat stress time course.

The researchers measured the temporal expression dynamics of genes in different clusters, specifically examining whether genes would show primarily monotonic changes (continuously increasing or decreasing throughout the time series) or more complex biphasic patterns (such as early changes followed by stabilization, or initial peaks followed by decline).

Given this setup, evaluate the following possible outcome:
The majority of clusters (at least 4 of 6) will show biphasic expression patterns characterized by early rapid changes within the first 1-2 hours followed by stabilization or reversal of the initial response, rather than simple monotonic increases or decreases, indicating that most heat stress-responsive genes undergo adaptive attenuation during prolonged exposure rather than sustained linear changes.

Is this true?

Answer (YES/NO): YES